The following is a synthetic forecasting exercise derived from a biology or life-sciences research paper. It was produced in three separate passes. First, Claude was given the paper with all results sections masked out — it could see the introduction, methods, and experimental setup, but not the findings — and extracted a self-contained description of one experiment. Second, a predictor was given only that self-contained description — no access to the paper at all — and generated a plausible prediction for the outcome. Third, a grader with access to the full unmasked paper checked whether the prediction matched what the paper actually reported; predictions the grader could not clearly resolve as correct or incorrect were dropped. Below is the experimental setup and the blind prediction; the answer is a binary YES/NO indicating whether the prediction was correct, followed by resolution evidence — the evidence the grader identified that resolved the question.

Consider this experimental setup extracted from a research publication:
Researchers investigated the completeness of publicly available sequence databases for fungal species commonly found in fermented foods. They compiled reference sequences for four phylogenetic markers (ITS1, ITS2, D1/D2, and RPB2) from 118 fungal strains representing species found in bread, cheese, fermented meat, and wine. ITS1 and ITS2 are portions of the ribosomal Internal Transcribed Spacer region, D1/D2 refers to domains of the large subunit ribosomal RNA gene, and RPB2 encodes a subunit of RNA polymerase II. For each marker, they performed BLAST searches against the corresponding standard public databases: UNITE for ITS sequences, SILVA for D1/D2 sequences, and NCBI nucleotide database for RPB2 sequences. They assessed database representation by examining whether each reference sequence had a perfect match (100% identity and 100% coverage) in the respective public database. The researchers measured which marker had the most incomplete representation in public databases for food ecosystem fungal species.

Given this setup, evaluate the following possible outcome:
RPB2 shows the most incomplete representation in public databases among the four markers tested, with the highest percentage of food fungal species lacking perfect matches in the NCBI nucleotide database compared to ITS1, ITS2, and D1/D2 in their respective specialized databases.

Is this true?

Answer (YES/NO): YES